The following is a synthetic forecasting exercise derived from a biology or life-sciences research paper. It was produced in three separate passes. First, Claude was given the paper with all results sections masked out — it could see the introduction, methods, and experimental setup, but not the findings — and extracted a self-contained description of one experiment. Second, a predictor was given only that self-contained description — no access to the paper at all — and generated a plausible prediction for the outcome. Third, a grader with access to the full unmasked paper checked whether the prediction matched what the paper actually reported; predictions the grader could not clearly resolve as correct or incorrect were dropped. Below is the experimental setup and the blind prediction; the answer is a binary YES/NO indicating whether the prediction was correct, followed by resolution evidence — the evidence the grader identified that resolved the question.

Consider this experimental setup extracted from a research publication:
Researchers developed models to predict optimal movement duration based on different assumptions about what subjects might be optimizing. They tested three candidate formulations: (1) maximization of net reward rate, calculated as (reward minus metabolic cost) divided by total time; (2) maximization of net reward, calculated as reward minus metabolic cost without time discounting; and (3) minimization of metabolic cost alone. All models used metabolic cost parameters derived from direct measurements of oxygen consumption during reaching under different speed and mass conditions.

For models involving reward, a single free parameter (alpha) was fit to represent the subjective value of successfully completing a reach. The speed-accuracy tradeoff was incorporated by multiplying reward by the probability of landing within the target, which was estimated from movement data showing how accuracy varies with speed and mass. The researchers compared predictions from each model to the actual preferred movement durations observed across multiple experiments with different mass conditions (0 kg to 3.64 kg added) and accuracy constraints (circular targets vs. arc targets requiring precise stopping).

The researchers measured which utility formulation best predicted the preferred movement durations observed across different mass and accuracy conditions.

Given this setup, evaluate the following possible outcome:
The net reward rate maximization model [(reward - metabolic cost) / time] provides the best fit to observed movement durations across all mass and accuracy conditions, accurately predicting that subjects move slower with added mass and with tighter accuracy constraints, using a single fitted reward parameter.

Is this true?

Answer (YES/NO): YES